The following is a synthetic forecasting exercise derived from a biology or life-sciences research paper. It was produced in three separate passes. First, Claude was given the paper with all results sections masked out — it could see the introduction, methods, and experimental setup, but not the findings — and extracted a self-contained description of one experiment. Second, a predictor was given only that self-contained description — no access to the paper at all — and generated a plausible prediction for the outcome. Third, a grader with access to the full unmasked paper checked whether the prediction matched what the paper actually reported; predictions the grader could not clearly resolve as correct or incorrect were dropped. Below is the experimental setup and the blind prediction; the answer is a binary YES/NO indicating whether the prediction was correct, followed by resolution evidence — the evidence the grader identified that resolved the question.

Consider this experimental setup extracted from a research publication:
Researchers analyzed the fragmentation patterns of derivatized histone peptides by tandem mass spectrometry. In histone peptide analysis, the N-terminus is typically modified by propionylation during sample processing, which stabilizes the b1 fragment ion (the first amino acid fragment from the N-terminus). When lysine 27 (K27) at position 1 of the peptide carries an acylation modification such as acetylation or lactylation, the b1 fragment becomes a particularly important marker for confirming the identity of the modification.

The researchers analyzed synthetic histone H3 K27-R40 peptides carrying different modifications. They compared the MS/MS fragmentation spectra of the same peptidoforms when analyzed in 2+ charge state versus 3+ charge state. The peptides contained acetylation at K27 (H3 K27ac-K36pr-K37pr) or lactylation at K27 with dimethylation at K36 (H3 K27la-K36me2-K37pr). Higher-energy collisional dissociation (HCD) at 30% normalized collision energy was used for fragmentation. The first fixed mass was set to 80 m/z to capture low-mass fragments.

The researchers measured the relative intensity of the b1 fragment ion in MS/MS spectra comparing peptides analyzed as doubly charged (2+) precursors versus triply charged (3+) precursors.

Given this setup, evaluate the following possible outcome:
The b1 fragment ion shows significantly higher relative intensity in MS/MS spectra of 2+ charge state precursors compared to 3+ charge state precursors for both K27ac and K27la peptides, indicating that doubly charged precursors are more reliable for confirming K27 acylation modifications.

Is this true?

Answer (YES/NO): YES